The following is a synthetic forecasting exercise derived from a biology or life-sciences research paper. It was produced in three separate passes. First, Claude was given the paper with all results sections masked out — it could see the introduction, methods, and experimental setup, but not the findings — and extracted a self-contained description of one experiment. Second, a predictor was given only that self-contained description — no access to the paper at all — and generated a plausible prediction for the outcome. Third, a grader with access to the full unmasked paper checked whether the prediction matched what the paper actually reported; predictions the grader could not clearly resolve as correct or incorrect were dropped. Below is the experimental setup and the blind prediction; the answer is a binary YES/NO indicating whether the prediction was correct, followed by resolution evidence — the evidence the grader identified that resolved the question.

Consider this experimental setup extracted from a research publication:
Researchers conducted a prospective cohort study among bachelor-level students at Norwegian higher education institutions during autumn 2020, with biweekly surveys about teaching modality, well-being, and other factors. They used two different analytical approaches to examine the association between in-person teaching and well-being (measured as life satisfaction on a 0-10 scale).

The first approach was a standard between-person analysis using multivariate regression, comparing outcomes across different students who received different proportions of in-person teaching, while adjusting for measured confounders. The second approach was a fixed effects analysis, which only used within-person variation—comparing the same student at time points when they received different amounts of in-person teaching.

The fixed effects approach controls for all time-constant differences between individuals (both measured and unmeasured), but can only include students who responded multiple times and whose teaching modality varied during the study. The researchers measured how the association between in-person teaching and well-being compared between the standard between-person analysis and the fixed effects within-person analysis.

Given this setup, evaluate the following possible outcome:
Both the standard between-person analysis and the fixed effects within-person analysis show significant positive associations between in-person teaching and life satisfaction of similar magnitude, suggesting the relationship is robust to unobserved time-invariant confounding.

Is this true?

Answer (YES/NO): NO